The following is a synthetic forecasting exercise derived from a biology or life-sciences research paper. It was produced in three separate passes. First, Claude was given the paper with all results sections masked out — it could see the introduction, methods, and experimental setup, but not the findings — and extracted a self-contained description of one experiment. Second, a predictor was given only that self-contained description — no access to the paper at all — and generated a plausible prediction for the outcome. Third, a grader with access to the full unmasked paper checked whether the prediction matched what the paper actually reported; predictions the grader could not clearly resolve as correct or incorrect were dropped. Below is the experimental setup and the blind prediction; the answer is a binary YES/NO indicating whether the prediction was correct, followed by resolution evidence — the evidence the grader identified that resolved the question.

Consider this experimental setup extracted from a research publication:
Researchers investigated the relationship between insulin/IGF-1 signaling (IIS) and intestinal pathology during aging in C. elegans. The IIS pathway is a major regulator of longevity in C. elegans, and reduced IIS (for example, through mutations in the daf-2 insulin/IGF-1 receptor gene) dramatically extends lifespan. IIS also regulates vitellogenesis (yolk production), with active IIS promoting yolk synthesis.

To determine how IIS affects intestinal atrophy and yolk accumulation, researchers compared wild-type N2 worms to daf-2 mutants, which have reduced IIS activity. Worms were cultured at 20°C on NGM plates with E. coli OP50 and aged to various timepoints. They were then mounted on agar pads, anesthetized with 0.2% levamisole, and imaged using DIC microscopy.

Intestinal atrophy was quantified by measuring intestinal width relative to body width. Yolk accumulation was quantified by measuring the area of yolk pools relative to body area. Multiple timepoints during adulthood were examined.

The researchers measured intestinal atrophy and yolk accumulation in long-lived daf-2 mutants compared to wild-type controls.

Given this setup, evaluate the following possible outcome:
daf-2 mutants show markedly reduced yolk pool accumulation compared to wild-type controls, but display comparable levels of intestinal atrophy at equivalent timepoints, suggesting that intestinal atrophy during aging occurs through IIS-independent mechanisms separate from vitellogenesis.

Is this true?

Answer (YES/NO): NO